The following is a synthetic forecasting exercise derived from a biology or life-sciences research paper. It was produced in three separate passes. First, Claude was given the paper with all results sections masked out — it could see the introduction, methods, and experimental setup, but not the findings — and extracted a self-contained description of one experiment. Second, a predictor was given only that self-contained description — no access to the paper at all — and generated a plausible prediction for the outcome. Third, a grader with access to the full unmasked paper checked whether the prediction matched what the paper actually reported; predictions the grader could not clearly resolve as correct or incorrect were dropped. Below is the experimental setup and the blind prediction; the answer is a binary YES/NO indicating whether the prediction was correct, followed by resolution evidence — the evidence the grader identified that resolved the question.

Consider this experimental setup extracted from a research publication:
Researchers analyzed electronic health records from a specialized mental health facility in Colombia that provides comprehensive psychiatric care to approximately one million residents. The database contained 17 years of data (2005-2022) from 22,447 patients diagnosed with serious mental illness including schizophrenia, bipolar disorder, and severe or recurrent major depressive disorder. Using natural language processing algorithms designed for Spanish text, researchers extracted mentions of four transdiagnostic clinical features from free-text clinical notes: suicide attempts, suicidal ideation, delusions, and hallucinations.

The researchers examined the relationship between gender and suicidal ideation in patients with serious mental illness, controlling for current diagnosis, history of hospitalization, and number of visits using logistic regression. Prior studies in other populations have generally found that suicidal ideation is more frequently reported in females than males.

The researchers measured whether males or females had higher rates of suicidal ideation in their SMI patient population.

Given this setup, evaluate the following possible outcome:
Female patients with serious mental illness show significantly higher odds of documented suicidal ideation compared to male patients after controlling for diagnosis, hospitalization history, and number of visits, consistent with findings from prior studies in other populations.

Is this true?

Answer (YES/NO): NO